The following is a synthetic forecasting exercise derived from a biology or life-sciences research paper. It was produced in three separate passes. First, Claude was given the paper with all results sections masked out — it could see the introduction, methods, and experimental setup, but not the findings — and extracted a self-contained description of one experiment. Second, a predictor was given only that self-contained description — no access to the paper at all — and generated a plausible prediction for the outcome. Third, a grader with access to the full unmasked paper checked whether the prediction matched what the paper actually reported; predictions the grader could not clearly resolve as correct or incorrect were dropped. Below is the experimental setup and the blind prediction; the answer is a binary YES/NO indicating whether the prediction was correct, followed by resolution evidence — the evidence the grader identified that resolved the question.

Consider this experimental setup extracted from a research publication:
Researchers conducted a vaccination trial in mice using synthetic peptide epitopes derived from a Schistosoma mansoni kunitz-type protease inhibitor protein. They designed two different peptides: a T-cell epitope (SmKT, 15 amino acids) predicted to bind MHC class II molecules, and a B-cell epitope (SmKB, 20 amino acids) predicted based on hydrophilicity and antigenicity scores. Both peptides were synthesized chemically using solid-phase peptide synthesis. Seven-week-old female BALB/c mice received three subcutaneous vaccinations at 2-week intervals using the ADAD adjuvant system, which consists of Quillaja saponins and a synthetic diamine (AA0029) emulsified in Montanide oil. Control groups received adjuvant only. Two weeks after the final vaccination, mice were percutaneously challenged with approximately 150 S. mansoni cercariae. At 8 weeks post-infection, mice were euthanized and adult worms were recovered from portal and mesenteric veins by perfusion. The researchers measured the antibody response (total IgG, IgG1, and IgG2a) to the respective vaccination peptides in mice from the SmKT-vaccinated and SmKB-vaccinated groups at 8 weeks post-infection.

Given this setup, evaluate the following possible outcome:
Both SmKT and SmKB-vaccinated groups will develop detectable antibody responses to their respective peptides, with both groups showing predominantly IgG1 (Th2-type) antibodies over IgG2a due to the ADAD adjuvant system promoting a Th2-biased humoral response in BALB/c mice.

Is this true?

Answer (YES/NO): NO